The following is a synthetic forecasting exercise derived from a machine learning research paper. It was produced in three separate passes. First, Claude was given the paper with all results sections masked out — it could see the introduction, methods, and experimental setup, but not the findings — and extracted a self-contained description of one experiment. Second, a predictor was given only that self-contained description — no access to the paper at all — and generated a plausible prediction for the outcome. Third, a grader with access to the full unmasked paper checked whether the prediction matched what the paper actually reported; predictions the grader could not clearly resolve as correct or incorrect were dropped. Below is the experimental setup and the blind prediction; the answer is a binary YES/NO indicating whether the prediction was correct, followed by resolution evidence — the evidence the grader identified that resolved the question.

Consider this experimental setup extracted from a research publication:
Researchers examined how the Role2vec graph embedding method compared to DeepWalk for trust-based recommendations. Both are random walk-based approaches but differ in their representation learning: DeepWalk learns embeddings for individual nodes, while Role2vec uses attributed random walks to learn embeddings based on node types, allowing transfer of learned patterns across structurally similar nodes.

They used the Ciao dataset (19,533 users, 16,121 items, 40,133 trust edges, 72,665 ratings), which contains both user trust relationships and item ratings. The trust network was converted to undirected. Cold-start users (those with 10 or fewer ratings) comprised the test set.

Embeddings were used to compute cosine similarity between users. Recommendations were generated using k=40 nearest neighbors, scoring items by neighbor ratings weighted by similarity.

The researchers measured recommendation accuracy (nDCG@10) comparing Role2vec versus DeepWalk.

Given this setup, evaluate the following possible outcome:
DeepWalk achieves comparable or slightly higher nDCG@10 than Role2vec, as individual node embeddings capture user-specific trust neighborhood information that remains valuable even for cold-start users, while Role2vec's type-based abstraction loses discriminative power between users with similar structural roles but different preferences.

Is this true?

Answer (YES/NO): NO